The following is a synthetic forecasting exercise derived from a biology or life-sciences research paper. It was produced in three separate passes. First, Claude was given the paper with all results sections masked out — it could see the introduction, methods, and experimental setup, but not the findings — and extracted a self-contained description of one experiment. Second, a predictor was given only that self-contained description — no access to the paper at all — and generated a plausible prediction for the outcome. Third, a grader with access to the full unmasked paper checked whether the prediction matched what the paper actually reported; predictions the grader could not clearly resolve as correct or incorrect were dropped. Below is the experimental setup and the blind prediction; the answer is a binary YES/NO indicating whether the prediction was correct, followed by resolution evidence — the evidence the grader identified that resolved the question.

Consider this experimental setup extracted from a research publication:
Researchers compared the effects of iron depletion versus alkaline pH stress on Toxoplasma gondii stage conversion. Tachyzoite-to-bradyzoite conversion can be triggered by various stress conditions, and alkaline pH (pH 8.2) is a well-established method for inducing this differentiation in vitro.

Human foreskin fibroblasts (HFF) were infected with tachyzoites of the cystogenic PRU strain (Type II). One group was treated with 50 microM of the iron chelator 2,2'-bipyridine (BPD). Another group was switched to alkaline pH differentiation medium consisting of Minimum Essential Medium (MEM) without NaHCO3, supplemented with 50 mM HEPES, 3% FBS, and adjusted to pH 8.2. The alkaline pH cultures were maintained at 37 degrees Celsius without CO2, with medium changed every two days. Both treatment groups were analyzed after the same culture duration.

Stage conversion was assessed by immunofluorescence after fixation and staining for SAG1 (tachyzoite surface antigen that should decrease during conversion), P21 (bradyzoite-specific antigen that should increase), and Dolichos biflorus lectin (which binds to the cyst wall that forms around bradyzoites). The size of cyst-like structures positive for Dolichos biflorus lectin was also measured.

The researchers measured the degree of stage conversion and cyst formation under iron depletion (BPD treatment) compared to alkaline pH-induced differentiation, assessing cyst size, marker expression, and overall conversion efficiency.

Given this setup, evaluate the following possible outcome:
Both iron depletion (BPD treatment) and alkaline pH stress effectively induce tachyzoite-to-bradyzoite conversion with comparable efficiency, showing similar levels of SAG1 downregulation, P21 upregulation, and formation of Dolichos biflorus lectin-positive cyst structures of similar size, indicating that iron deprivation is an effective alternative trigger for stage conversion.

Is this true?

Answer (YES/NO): NO